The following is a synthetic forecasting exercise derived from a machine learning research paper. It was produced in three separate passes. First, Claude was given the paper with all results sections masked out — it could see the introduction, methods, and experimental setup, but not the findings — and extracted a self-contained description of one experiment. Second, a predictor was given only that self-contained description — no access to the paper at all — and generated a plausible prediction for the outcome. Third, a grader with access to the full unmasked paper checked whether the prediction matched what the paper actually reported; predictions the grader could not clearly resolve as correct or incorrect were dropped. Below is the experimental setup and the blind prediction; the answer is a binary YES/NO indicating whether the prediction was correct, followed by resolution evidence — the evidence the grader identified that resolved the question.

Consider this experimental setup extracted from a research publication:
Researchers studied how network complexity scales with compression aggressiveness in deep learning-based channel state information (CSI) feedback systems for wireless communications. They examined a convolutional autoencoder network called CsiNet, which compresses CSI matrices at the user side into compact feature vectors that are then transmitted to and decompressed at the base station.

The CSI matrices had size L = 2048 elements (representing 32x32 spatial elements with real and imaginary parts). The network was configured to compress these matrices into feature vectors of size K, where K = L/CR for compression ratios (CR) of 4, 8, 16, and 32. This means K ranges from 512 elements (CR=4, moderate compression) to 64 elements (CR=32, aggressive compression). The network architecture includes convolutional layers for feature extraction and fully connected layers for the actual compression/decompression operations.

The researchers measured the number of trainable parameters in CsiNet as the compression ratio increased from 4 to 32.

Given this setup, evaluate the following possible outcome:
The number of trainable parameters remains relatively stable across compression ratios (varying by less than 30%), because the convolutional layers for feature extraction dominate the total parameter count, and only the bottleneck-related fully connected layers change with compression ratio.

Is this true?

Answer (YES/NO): NO